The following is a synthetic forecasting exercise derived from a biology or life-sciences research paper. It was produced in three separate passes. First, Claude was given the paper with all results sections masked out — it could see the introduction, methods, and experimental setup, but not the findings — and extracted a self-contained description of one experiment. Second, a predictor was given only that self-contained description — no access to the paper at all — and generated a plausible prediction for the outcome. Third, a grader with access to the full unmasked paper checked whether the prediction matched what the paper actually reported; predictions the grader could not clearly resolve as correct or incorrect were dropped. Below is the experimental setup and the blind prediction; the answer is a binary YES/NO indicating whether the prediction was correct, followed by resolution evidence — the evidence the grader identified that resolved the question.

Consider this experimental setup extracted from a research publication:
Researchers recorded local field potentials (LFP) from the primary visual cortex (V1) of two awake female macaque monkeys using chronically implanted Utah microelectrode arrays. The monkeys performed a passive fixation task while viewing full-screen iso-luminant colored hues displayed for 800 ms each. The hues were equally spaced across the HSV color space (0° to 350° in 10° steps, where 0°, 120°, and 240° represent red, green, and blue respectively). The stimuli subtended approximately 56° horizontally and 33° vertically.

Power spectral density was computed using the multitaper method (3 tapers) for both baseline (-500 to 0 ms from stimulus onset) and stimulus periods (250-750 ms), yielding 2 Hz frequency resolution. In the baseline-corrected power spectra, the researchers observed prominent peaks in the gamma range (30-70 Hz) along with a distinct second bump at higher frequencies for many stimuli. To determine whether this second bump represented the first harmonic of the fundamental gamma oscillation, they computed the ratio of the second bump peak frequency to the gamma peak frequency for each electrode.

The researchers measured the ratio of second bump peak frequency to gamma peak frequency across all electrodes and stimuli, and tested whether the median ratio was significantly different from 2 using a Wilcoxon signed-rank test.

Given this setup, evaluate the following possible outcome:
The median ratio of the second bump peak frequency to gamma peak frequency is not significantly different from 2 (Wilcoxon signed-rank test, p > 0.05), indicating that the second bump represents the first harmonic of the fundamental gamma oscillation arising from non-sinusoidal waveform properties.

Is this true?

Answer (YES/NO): NO